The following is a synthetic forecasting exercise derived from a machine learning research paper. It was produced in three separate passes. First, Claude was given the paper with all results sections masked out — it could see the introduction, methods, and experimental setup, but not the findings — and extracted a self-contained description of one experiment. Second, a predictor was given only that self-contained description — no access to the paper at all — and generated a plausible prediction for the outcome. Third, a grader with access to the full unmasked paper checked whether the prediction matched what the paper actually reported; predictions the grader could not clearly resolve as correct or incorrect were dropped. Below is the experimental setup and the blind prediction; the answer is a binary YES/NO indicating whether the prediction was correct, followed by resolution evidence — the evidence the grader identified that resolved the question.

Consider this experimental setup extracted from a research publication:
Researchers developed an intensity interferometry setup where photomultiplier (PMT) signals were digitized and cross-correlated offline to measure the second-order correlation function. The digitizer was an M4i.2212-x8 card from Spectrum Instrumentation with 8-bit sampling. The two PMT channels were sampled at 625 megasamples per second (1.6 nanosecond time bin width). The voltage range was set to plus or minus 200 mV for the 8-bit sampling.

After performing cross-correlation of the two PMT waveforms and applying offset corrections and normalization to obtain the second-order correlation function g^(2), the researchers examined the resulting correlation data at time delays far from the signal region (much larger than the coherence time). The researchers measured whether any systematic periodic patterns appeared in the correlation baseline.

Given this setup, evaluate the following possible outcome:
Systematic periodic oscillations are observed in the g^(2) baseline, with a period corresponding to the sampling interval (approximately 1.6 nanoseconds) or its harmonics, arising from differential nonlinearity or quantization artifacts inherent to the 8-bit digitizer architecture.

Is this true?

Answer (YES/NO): NO